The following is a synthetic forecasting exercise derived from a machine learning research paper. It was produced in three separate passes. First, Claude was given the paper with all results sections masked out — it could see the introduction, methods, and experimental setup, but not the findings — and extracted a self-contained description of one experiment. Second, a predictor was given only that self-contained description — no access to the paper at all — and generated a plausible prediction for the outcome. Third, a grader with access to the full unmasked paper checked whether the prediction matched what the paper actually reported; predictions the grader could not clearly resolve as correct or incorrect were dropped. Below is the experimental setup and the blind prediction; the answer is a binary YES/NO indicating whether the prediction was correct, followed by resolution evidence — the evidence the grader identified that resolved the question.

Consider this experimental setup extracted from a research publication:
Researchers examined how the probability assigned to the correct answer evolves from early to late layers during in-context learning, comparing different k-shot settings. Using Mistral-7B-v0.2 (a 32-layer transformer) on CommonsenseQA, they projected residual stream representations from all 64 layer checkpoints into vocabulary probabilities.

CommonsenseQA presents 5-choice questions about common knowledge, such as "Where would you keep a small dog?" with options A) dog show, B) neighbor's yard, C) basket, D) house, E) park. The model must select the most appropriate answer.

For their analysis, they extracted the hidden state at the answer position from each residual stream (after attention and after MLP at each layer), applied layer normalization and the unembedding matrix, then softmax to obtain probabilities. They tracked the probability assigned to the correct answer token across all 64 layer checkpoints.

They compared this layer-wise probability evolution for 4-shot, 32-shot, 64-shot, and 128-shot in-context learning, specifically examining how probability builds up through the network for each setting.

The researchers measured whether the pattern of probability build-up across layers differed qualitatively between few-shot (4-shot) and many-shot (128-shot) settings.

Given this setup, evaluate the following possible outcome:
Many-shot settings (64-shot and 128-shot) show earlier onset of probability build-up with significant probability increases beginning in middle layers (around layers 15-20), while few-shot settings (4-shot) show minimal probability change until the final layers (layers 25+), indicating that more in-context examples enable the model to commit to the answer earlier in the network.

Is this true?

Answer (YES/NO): NO